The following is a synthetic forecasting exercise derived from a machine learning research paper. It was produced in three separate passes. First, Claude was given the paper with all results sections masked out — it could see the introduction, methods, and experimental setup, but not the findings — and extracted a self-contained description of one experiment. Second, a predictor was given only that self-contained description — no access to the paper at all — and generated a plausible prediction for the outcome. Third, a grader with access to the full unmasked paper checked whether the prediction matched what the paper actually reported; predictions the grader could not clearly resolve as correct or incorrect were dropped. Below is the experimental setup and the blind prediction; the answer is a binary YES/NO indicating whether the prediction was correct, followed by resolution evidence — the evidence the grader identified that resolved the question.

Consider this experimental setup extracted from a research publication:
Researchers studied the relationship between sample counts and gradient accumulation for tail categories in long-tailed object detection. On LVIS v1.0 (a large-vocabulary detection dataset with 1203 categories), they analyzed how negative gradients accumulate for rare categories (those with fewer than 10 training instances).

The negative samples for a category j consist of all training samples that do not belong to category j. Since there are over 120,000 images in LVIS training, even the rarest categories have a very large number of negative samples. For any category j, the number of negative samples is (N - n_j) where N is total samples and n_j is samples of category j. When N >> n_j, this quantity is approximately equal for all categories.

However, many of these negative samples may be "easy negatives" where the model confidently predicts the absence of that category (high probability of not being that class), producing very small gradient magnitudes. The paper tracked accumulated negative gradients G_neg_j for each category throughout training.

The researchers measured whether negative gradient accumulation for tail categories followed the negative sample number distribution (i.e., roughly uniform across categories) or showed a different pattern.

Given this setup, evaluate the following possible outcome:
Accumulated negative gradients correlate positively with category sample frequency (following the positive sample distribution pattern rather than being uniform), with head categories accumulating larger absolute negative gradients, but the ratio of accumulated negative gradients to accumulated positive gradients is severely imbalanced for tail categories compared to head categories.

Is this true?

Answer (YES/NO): YES